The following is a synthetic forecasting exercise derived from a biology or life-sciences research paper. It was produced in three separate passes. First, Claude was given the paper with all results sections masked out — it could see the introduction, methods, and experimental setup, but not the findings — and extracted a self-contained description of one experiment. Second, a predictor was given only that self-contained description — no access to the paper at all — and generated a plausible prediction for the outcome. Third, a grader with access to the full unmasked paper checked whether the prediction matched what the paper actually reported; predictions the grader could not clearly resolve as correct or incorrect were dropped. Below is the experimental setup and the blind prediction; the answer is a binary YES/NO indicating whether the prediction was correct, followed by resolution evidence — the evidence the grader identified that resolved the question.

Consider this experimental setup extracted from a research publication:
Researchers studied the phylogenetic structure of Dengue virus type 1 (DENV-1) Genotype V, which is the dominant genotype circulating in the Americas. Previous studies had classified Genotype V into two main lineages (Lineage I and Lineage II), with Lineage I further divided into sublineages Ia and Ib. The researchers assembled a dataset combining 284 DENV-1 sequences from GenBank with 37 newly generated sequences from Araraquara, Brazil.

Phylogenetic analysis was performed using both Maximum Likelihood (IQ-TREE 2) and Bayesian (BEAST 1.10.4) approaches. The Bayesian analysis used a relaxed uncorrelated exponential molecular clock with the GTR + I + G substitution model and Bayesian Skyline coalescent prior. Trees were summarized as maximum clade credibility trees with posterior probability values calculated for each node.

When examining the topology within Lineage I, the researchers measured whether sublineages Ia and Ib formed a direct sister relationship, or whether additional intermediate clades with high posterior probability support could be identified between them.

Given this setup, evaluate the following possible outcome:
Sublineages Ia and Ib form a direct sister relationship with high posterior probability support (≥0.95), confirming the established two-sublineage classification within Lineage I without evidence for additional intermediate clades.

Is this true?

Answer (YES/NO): NO